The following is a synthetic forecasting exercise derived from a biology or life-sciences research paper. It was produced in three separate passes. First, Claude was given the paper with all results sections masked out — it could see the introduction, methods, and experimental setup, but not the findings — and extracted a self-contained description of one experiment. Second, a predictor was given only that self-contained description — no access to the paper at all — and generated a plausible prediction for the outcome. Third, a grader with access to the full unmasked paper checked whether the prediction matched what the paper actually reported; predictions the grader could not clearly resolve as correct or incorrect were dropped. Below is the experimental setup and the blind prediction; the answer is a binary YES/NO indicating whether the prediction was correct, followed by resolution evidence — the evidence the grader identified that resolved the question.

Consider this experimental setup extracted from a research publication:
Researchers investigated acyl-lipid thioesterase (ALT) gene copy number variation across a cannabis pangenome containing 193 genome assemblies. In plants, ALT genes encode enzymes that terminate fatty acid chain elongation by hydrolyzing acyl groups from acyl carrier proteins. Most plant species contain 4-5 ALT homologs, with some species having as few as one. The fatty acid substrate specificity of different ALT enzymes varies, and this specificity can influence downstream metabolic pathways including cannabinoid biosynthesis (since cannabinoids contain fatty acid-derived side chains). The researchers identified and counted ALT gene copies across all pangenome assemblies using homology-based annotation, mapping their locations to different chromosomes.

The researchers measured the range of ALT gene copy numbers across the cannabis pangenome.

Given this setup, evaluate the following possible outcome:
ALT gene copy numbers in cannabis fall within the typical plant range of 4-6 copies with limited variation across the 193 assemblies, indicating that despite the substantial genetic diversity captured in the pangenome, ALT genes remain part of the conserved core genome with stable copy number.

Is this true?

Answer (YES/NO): NO